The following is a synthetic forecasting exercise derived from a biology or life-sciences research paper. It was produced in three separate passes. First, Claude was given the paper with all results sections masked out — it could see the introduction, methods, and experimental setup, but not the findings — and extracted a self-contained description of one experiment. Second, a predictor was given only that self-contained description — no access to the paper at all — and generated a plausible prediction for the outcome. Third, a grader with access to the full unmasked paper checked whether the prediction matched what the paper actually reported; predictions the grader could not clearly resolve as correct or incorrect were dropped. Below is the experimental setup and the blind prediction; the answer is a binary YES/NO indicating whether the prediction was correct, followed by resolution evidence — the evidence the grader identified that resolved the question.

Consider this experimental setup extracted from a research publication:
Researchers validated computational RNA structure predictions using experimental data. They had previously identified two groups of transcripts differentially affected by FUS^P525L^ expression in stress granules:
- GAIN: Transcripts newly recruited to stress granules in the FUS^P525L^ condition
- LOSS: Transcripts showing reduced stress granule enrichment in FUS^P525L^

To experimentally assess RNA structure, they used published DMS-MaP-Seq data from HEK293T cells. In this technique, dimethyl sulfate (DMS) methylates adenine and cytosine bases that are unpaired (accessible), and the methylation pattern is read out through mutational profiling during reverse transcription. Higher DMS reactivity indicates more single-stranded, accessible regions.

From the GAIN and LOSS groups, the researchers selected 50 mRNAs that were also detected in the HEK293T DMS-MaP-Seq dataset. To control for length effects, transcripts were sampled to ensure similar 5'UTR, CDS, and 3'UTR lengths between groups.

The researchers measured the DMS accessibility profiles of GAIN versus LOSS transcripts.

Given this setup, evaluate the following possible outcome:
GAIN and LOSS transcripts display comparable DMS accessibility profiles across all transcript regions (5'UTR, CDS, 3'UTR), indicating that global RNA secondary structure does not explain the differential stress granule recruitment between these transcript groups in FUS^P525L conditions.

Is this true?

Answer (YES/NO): NO